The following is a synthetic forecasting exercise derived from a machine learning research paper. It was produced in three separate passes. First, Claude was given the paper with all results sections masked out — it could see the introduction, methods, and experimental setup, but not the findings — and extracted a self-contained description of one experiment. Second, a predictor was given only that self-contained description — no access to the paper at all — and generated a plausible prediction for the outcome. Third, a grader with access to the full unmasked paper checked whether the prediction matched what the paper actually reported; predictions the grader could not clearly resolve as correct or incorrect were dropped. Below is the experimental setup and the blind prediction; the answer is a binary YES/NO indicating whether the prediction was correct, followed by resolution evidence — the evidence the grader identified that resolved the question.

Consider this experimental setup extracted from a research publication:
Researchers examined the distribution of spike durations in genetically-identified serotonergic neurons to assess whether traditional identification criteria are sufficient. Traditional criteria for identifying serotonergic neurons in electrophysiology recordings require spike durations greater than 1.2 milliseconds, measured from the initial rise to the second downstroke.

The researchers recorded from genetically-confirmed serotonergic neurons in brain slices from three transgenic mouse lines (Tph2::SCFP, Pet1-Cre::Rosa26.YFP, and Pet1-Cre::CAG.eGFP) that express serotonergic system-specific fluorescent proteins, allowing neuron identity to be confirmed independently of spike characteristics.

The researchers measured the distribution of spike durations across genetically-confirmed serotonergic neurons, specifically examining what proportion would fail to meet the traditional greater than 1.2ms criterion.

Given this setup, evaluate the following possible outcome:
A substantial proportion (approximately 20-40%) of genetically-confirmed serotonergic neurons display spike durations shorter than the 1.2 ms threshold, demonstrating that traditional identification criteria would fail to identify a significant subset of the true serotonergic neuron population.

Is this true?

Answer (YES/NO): YES